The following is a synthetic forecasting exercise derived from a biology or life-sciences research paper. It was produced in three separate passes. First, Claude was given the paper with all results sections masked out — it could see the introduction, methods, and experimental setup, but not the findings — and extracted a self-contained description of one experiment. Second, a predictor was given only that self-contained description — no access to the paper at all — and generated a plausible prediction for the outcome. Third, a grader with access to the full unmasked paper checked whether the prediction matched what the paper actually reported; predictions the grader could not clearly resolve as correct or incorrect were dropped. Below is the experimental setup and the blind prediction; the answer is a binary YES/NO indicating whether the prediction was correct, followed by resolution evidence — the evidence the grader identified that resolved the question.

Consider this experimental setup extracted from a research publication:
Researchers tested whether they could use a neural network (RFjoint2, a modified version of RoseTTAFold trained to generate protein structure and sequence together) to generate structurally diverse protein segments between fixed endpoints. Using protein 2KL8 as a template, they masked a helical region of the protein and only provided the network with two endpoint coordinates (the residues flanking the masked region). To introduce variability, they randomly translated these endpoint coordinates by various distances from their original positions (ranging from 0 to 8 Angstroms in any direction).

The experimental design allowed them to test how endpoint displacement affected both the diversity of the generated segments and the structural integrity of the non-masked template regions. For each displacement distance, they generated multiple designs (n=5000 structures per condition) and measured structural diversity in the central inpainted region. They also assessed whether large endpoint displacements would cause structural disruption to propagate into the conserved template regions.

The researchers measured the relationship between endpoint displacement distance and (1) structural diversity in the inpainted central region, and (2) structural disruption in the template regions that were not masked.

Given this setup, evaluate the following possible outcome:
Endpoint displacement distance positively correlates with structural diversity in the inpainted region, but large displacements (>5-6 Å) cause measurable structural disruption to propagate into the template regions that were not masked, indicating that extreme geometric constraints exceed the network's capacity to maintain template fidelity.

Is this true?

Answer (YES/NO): NO